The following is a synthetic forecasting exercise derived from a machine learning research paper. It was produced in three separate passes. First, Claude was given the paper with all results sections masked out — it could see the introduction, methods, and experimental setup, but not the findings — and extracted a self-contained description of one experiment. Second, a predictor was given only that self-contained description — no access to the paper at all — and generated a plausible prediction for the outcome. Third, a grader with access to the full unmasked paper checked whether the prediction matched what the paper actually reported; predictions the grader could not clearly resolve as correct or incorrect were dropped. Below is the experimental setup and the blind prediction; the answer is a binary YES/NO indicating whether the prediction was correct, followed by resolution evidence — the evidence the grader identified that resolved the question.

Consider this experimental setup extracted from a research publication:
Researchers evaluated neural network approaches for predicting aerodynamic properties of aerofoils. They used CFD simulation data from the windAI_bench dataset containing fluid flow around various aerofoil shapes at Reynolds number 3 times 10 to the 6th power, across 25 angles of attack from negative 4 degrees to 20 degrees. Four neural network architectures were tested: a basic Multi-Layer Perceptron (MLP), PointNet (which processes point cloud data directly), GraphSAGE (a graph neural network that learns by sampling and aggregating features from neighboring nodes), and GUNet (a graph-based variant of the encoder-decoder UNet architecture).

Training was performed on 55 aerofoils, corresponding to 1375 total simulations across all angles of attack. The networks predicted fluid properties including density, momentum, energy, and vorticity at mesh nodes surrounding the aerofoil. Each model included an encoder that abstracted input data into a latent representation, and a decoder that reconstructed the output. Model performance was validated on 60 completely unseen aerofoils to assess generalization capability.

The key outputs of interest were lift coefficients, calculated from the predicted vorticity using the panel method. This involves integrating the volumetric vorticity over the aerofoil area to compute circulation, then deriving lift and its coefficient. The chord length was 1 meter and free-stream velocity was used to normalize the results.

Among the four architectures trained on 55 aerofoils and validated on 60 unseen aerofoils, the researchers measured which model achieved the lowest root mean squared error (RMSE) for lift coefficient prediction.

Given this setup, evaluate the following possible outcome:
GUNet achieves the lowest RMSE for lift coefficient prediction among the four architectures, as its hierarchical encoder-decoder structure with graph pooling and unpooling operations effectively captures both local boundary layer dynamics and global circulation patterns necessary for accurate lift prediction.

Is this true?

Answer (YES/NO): NO